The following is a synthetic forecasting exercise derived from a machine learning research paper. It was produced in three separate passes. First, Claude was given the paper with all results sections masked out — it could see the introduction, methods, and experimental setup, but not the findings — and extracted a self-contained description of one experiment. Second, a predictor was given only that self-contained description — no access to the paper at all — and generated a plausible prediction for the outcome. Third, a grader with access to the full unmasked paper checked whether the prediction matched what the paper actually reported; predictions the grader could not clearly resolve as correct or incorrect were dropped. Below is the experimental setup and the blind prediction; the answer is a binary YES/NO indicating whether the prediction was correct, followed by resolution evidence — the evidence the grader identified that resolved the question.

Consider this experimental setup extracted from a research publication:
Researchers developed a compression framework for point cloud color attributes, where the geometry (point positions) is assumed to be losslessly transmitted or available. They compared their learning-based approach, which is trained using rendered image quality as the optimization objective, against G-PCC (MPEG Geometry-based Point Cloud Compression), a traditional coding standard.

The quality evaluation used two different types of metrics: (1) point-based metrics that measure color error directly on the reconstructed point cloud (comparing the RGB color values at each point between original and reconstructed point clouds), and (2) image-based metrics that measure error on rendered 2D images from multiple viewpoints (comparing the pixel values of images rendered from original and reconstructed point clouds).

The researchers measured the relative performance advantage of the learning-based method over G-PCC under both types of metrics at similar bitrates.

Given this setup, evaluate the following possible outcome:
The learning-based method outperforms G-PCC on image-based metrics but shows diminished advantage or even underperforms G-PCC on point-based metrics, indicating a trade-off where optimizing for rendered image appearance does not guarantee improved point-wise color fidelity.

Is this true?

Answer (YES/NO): YES